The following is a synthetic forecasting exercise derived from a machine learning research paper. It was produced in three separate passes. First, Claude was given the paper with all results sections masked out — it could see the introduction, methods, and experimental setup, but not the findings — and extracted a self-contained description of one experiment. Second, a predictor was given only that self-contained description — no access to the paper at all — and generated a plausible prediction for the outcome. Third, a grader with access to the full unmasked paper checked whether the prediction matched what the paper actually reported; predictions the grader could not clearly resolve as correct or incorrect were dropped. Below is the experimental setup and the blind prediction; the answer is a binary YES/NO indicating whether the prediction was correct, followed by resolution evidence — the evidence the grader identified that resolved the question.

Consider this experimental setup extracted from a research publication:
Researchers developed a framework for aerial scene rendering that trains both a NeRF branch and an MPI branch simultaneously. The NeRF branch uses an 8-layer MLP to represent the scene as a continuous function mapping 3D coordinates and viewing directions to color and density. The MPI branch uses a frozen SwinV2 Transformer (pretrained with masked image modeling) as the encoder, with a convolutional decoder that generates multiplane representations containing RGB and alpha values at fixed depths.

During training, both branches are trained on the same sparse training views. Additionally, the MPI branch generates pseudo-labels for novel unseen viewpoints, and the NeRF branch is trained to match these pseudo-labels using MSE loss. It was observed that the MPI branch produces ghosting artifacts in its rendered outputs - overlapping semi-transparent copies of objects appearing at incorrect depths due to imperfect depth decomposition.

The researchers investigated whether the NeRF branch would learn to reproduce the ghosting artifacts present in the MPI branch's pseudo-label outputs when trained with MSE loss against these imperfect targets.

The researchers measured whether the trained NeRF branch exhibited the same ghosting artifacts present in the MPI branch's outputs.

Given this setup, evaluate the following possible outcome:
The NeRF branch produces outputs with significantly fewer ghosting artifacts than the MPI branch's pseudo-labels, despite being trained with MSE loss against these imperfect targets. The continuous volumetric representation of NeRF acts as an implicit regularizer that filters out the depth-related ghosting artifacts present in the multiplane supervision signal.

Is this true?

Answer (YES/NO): YES